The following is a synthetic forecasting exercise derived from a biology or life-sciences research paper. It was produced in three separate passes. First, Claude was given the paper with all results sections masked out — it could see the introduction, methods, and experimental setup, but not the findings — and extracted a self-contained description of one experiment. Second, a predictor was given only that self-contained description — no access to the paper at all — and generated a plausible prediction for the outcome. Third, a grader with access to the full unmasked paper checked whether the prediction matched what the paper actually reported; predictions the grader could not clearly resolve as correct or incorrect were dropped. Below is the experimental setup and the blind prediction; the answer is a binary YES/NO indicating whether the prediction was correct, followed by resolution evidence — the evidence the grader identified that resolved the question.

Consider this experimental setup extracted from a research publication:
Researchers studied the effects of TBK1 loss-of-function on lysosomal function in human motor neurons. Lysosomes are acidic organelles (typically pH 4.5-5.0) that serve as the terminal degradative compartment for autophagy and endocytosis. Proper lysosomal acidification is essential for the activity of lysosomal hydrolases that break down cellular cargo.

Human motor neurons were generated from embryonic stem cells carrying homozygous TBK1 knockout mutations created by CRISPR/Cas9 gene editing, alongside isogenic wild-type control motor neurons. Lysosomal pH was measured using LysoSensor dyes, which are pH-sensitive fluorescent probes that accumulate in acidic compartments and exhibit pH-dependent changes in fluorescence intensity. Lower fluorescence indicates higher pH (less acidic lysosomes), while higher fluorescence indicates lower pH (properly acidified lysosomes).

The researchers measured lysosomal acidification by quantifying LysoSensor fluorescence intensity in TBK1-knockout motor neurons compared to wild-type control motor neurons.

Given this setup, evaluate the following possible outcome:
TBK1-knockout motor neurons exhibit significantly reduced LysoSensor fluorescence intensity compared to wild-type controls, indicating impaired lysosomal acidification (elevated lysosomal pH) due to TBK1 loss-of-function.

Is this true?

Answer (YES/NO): YES